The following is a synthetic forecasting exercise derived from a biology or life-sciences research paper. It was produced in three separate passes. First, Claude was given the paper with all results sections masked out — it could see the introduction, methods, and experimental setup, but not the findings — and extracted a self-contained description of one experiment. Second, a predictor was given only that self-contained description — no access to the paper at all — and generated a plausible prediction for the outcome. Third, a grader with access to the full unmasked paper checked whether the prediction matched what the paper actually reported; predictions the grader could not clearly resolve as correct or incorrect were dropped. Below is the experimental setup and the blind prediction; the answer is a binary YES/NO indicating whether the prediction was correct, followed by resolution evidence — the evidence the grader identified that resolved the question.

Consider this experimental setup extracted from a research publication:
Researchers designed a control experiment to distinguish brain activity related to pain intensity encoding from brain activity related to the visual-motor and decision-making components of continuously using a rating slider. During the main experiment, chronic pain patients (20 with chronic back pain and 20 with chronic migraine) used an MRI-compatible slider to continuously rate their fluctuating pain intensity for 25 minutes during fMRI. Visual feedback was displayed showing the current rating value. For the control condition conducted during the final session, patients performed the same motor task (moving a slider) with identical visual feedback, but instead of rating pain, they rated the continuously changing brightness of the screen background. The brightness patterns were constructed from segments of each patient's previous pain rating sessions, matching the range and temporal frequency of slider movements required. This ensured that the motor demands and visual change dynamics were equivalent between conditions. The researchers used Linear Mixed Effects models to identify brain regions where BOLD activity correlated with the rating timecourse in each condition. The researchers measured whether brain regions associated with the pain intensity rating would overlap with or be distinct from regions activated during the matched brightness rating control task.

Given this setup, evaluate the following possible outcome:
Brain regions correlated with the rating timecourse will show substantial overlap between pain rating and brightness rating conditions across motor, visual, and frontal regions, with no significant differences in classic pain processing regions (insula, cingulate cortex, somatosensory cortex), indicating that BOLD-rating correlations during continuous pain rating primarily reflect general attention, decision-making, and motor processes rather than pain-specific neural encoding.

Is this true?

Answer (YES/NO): NO